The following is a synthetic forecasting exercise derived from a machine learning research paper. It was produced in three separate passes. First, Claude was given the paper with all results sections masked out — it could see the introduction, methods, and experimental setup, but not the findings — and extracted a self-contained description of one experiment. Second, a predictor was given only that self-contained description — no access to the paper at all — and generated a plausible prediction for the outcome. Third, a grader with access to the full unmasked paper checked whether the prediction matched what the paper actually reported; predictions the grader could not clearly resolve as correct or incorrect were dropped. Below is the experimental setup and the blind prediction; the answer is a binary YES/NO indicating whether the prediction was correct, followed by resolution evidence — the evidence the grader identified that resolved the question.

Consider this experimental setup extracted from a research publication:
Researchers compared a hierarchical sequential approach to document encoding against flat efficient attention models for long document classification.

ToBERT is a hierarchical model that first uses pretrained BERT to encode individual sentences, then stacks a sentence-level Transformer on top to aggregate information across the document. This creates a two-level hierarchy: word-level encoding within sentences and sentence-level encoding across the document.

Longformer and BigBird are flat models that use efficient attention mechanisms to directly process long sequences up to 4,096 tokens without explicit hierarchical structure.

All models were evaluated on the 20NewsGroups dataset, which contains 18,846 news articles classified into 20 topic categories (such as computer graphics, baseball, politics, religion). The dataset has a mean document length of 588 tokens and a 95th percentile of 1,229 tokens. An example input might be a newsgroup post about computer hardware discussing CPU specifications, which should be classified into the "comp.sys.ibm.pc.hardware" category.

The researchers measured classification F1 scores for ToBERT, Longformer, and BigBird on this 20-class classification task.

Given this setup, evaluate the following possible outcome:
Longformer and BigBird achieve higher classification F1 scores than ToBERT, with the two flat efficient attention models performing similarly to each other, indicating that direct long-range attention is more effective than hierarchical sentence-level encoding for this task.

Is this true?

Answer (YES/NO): NO